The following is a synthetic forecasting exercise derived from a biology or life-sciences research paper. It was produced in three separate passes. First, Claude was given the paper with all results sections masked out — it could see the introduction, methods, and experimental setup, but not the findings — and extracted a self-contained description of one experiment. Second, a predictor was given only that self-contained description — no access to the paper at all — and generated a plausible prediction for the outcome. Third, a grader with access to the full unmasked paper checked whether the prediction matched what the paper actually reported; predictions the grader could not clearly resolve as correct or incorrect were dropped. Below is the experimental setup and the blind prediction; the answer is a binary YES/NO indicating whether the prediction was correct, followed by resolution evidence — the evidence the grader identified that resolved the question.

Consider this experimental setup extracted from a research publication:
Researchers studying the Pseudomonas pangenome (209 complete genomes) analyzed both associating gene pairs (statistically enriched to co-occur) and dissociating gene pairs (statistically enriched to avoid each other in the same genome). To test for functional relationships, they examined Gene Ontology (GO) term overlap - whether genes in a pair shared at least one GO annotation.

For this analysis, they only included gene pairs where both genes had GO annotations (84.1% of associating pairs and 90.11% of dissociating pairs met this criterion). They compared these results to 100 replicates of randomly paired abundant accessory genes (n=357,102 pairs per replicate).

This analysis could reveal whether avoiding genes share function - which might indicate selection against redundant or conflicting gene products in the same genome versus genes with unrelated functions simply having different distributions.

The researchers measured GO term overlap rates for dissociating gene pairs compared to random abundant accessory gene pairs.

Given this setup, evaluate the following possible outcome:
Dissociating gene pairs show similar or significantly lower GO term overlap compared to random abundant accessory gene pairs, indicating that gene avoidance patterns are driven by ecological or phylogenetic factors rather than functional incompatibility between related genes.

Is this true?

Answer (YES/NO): NO